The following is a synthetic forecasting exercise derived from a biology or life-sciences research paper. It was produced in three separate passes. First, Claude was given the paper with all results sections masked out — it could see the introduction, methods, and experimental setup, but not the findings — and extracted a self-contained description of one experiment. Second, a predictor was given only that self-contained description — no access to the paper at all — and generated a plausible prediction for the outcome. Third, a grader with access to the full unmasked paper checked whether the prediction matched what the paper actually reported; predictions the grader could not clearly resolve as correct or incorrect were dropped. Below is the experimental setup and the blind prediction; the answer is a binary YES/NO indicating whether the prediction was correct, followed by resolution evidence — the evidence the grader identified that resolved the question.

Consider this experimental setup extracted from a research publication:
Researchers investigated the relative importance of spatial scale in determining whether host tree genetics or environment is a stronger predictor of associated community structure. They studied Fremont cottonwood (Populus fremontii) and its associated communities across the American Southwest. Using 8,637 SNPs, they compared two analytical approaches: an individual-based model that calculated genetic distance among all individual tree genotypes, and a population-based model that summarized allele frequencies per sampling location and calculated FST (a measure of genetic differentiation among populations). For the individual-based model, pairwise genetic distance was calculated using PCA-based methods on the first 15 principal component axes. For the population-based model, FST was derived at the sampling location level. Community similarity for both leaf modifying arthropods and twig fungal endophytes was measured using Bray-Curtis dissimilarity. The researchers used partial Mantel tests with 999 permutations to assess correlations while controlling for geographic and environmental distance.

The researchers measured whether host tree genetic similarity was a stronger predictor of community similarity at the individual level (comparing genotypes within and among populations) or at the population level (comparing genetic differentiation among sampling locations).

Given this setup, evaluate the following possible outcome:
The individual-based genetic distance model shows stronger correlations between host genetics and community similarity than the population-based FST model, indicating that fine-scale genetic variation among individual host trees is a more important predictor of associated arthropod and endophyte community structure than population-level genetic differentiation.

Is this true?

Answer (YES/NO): NO